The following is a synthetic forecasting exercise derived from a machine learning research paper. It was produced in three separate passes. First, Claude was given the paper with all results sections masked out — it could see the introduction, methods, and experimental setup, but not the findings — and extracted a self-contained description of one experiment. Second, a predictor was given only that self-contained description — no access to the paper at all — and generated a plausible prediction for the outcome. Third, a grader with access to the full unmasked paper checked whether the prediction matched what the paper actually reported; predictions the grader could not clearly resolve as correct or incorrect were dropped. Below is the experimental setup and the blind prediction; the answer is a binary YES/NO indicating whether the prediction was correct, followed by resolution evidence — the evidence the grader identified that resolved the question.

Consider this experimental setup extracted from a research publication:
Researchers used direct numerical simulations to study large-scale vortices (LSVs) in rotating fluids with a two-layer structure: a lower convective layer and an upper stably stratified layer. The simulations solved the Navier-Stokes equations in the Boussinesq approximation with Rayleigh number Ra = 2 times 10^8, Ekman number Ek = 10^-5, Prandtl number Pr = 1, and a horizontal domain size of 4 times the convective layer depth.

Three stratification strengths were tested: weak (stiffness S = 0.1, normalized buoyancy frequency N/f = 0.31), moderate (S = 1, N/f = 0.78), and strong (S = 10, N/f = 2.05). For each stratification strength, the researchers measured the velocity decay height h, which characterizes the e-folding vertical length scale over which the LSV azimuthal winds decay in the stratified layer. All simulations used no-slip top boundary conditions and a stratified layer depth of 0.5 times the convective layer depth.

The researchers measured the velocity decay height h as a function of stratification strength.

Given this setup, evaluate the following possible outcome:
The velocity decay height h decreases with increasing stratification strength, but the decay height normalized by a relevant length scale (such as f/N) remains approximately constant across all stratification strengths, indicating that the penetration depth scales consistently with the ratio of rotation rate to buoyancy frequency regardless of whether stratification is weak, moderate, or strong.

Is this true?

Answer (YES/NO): NO